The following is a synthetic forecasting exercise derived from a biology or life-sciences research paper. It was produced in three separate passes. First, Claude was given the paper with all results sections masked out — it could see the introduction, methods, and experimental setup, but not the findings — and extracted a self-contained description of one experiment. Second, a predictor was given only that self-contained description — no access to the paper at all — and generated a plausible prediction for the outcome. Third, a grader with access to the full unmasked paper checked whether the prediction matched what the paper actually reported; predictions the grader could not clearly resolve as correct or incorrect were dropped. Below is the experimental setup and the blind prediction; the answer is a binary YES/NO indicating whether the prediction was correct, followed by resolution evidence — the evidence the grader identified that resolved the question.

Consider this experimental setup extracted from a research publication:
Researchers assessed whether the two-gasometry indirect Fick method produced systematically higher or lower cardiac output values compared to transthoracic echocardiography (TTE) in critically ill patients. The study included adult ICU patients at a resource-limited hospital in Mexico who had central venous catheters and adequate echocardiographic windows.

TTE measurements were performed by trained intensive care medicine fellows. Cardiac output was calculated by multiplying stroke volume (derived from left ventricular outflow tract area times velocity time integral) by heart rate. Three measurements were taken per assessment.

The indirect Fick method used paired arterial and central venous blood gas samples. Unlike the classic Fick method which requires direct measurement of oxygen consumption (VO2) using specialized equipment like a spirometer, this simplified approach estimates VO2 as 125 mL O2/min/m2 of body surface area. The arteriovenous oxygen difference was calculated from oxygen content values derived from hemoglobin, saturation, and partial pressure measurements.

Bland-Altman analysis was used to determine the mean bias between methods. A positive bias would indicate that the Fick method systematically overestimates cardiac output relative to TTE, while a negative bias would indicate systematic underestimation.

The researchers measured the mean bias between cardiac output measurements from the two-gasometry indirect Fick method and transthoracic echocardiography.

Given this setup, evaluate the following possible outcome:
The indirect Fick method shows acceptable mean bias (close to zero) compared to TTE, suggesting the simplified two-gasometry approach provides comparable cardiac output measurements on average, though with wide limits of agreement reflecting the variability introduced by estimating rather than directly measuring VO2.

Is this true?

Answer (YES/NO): NO